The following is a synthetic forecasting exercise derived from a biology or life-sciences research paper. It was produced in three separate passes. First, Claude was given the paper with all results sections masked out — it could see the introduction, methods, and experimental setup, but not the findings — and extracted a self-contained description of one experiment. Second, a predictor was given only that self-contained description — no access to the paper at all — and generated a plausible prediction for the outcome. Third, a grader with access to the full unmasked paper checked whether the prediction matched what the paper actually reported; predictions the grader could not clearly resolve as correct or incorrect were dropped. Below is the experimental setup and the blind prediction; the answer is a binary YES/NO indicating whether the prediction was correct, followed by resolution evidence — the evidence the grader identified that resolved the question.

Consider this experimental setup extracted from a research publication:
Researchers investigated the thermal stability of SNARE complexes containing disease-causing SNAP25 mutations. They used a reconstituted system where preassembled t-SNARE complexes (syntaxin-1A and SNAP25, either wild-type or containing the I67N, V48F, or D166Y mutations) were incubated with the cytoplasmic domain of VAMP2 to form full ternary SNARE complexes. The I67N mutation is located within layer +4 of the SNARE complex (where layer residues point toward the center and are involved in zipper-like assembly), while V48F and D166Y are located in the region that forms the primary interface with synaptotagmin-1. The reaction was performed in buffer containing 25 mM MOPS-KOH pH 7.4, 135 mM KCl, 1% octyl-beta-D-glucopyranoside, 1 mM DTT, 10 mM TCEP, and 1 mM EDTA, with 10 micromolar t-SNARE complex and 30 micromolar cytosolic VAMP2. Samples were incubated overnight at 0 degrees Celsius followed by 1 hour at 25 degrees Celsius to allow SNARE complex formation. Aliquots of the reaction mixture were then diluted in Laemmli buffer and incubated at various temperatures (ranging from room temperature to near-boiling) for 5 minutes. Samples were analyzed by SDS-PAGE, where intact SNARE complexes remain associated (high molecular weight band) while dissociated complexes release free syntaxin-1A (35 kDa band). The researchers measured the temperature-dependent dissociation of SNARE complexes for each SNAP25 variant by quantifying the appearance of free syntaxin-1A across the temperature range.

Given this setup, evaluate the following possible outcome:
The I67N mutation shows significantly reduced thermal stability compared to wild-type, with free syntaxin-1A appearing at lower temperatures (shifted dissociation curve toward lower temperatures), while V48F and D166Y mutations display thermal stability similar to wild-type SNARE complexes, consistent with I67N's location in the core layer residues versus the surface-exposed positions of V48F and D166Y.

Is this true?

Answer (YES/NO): YES